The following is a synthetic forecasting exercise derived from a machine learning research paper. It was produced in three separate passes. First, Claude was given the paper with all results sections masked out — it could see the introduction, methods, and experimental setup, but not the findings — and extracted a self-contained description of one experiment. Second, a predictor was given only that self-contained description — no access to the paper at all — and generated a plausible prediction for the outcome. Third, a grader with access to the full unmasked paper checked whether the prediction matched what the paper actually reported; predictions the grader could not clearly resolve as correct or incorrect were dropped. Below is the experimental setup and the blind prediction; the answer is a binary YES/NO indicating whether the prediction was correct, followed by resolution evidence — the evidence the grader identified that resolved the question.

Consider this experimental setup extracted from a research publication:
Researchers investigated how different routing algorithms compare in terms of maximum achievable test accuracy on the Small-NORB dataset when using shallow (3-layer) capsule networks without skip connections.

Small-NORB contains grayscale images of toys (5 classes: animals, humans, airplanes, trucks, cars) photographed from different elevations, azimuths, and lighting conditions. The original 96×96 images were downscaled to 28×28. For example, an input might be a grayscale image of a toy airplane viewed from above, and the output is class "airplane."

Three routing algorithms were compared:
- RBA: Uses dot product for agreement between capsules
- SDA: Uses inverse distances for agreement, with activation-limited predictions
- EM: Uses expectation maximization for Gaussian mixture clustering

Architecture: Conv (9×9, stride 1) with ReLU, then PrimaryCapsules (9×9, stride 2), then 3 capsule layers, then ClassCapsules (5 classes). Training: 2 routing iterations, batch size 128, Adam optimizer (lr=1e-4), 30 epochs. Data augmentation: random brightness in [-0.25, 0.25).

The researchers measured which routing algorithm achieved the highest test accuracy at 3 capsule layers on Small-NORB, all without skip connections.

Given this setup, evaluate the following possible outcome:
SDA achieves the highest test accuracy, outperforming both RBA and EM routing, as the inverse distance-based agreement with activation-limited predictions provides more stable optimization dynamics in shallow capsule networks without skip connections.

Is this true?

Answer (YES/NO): NO